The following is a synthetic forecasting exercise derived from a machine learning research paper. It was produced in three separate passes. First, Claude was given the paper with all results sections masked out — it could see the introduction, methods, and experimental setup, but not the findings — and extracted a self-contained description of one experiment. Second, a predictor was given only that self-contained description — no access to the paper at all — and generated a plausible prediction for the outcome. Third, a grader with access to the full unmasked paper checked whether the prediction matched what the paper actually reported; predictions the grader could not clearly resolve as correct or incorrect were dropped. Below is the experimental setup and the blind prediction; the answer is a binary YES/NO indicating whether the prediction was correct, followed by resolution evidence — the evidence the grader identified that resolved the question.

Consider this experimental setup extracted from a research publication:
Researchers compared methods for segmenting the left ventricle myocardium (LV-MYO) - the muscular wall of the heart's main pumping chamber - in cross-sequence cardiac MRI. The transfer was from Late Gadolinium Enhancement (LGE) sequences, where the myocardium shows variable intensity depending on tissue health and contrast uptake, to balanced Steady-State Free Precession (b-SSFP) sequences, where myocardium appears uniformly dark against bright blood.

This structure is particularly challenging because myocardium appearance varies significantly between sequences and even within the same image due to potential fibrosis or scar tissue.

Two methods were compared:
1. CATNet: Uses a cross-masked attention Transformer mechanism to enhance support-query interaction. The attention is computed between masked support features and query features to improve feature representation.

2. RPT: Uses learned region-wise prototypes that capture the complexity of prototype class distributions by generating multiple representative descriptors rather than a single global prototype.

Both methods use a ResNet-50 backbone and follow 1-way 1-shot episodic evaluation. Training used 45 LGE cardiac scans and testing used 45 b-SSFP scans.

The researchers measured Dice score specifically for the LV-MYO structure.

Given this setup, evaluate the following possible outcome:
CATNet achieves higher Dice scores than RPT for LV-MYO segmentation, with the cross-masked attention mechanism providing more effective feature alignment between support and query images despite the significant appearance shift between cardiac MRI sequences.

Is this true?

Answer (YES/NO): YES